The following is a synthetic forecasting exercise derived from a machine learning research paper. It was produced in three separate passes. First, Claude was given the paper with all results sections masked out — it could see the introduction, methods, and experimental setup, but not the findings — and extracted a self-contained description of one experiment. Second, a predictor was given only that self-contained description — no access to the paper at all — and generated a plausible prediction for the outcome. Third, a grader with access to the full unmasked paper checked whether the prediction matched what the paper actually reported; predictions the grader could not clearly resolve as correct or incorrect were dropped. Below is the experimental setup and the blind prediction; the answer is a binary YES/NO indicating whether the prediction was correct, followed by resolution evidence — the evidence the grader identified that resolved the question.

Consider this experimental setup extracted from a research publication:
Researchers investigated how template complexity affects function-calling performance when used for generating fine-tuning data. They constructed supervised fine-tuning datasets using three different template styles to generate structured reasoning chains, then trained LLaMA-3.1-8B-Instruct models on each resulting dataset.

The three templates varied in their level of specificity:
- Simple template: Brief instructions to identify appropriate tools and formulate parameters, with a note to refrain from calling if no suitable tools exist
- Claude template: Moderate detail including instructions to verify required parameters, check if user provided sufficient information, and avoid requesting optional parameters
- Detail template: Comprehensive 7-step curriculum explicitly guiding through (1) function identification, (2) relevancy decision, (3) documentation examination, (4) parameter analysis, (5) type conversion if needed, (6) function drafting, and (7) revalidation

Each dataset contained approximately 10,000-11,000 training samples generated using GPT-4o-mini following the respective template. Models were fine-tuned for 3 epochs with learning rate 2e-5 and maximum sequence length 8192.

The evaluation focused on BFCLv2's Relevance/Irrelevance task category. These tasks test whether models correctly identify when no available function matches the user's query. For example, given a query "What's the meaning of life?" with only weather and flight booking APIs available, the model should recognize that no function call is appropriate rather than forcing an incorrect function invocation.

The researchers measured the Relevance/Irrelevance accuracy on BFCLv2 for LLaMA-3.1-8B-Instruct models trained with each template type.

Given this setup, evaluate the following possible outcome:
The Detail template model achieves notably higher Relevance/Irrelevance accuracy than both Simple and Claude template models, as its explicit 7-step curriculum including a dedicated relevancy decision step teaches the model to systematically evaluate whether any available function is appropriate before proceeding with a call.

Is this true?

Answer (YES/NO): NO